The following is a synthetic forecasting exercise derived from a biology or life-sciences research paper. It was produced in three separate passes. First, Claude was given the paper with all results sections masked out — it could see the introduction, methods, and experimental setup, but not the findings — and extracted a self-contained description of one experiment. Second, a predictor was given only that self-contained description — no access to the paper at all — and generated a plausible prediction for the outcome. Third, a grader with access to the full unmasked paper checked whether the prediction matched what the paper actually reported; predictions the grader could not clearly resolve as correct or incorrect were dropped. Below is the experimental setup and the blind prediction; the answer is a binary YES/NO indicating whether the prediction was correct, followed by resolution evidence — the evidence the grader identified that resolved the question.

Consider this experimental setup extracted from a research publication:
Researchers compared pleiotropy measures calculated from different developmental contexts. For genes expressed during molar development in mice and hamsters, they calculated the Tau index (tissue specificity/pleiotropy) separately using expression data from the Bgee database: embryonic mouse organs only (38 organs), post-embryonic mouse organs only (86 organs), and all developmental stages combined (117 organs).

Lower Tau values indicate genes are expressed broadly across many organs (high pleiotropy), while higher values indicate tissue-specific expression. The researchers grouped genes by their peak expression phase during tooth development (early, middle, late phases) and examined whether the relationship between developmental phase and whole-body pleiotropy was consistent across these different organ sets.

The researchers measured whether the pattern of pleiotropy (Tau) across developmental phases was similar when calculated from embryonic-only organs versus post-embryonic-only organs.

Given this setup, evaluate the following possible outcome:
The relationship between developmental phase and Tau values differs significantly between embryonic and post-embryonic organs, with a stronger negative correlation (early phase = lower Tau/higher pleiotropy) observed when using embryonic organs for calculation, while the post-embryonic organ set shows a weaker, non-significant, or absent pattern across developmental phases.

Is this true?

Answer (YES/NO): NO